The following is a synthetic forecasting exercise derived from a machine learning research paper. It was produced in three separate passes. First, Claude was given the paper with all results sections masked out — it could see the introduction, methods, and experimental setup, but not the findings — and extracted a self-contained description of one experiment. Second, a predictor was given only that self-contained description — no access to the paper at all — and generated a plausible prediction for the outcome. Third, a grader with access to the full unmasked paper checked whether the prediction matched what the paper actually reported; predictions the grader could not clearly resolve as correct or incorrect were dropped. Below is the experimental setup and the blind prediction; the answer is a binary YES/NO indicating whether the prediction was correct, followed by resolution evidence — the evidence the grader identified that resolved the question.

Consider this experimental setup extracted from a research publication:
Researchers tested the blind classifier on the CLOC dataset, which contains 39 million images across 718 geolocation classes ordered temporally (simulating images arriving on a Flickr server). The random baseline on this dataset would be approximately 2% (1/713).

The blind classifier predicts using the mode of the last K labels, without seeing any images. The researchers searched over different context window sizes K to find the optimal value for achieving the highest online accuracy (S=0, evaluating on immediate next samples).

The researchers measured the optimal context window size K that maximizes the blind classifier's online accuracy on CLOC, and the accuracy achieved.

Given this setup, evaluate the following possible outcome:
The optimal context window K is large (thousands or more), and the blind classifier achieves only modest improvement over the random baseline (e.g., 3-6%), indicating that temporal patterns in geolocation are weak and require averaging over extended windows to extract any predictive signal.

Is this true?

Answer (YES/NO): NO